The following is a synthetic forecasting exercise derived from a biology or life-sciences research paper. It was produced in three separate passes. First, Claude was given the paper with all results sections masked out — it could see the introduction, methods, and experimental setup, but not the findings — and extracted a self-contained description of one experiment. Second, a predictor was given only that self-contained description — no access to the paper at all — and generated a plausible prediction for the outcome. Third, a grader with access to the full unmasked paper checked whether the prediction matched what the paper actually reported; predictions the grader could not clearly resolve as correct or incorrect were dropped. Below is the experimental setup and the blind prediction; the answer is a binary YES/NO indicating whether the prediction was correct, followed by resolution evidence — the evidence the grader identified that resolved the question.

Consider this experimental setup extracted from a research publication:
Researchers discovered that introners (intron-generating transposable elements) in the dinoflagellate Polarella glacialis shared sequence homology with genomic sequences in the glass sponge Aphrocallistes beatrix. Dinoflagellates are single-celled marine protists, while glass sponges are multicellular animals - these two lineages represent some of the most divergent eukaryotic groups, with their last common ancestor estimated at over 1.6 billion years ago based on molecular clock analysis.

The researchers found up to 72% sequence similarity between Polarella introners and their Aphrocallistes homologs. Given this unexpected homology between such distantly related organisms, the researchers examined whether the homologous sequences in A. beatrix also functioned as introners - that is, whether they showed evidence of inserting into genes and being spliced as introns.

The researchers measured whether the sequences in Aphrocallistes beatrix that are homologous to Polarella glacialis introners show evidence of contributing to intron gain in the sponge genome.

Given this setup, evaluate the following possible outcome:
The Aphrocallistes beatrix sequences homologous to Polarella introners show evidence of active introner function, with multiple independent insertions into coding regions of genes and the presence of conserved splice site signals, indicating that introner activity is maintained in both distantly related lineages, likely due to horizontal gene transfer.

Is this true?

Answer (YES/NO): NO